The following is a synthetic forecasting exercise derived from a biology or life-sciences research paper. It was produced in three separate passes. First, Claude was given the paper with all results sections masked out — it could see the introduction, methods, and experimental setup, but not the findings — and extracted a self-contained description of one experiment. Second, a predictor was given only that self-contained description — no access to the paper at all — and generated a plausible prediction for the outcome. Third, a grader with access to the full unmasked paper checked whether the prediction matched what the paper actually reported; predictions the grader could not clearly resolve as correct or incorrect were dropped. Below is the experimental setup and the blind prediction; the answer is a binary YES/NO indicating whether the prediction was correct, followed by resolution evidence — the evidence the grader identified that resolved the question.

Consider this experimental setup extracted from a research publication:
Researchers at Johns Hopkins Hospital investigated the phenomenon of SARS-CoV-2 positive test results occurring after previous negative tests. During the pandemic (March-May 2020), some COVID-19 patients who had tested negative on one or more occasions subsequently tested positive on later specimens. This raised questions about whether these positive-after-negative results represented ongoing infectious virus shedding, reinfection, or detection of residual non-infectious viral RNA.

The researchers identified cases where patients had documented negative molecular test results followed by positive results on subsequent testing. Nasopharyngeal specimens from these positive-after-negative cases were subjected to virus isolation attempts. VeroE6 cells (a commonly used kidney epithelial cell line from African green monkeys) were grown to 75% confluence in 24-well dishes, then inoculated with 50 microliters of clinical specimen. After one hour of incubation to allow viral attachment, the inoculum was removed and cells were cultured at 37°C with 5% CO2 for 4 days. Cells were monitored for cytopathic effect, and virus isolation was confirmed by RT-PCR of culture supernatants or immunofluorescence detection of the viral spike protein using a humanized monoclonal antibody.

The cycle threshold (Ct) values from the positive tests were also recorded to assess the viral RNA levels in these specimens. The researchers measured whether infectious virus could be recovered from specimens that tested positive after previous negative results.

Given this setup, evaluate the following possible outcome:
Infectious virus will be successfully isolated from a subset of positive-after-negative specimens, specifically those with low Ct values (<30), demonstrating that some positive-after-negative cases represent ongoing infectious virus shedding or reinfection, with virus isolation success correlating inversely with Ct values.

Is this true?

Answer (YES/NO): NO